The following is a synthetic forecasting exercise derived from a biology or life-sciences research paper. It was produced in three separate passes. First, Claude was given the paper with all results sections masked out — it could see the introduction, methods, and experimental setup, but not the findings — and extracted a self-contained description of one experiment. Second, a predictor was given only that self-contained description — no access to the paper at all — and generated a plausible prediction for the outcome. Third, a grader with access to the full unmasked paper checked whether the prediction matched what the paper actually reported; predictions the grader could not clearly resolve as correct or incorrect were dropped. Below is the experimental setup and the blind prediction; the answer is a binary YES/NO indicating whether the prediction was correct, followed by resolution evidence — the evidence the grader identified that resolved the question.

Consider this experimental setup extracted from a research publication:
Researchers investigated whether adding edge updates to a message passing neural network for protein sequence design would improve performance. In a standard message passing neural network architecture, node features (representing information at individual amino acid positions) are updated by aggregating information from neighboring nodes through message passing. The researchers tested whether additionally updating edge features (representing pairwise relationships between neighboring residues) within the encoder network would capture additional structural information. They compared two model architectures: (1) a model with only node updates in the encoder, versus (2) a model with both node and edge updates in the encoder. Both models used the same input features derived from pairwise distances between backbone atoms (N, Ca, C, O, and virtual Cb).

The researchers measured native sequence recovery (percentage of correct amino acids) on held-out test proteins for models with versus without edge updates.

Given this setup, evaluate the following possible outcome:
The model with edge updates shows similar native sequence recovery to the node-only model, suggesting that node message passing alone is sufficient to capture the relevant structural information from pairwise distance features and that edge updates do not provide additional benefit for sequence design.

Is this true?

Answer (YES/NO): NO